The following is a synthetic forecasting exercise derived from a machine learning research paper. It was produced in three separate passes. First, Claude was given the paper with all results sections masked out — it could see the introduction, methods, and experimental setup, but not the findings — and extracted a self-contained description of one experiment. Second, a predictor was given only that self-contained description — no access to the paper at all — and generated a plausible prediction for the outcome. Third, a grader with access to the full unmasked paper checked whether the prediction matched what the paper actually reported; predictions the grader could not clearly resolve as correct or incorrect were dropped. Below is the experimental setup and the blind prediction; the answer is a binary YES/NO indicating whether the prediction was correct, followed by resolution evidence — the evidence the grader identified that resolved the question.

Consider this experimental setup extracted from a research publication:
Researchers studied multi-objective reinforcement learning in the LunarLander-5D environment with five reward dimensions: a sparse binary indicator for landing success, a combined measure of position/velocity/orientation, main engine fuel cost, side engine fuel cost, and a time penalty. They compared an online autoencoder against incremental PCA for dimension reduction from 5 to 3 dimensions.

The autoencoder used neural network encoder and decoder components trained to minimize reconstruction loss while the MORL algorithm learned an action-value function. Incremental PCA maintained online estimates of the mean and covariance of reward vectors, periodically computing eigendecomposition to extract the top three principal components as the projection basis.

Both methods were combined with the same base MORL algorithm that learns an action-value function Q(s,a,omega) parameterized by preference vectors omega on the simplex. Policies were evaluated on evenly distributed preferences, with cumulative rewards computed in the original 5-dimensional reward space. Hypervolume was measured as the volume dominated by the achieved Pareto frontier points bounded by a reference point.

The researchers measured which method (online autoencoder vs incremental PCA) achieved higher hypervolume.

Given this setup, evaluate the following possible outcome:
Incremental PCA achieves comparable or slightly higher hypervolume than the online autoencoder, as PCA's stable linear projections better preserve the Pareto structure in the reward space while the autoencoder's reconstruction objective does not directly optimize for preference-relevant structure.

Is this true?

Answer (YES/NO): NO